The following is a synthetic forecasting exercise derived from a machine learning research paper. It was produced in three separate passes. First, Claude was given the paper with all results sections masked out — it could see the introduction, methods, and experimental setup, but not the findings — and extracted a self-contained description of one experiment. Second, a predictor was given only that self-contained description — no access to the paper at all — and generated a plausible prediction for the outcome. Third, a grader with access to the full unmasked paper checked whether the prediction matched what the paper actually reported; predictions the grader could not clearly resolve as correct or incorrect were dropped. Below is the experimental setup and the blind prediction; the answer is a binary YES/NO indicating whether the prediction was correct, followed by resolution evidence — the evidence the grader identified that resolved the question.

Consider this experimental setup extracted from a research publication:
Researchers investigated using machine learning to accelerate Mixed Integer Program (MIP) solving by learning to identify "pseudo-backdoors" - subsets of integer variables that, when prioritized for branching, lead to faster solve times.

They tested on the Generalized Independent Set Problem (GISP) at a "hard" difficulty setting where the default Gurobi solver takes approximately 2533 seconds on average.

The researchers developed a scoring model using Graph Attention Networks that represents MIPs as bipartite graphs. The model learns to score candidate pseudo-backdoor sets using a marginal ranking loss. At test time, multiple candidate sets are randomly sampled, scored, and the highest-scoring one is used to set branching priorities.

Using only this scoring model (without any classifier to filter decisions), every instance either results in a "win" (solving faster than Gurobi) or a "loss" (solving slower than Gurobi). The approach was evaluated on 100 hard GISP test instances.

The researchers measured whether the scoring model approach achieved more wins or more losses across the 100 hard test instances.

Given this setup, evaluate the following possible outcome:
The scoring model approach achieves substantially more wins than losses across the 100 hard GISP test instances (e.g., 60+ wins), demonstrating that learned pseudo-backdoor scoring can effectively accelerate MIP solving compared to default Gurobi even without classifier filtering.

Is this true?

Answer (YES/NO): NO